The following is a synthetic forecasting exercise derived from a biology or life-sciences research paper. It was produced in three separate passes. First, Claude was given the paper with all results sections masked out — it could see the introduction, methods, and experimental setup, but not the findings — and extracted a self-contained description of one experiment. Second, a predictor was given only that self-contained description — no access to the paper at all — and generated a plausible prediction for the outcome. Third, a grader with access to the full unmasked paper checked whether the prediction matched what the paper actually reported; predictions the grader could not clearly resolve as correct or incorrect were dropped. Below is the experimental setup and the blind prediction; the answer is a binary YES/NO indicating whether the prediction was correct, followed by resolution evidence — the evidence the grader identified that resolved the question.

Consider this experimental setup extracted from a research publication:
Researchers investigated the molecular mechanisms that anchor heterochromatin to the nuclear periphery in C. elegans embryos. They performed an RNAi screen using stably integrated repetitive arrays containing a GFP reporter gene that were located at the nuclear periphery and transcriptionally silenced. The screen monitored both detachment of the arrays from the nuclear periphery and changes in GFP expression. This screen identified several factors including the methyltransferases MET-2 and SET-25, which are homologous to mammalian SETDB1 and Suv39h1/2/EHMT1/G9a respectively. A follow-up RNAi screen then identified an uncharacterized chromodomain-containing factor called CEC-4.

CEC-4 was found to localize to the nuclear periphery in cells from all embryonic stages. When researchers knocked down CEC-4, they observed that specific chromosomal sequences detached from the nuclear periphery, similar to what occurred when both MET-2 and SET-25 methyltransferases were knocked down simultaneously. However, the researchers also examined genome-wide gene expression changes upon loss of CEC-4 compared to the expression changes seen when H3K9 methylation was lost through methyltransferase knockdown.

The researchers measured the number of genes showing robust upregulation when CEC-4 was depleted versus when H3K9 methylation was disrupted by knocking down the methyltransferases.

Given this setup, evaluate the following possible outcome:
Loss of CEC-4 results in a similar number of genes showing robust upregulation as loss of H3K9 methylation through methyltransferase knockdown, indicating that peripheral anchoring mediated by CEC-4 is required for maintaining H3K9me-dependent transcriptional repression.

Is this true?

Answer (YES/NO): NO